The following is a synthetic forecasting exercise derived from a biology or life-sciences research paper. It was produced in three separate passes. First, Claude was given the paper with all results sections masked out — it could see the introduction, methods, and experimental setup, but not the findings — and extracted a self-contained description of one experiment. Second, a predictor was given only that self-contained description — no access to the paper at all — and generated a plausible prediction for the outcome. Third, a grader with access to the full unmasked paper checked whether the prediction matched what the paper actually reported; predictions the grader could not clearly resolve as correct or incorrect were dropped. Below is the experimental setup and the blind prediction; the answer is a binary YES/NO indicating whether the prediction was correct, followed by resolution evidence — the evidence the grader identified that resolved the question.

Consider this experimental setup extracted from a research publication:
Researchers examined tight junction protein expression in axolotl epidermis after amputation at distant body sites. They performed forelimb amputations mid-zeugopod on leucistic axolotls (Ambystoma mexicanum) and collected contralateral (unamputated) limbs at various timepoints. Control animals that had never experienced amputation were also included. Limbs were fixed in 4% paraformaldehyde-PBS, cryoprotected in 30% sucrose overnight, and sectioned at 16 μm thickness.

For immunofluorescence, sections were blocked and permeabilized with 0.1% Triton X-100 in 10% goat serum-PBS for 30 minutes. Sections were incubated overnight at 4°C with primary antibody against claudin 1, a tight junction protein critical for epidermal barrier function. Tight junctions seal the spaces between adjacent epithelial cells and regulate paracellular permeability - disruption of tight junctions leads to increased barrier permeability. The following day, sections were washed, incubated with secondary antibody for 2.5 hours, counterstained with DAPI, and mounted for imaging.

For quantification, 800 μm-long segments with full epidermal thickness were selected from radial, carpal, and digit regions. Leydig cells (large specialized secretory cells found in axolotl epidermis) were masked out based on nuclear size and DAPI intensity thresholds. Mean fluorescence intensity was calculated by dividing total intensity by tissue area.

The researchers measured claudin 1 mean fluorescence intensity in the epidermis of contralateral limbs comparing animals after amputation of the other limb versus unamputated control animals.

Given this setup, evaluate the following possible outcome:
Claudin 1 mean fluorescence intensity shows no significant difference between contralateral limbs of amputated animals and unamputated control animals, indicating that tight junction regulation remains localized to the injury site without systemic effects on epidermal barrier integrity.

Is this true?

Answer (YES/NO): YES